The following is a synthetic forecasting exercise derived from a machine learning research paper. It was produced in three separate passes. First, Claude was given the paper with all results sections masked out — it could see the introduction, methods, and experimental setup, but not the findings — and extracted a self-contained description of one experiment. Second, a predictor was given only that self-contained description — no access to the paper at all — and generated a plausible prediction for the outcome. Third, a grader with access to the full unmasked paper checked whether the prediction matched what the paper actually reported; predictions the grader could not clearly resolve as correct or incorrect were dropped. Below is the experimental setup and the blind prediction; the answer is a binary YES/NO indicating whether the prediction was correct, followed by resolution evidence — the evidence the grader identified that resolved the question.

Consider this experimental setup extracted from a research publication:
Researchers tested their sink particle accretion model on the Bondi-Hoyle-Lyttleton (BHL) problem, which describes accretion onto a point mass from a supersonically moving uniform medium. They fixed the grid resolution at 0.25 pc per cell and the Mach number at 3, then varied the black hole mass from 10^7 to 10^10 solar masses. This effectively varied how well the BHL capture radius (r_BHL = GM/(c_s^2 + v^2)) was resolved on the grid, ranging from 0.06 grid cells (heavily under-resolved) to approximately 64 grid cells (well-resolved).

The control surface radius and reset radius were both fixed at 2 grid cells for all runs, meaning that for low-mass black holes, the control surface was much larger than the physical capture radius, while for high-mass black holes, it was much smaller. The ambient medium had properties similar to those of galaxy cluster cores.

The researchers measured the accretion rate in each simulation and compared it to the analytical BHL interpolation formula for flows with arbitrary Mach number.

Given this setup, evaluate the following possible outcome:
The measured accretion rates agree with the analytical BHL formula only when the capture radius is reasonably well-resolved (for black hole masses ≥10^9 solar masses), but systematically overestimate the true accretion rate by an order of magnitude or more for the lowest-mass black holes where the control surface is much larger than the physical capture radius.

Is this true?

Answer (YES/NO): NO